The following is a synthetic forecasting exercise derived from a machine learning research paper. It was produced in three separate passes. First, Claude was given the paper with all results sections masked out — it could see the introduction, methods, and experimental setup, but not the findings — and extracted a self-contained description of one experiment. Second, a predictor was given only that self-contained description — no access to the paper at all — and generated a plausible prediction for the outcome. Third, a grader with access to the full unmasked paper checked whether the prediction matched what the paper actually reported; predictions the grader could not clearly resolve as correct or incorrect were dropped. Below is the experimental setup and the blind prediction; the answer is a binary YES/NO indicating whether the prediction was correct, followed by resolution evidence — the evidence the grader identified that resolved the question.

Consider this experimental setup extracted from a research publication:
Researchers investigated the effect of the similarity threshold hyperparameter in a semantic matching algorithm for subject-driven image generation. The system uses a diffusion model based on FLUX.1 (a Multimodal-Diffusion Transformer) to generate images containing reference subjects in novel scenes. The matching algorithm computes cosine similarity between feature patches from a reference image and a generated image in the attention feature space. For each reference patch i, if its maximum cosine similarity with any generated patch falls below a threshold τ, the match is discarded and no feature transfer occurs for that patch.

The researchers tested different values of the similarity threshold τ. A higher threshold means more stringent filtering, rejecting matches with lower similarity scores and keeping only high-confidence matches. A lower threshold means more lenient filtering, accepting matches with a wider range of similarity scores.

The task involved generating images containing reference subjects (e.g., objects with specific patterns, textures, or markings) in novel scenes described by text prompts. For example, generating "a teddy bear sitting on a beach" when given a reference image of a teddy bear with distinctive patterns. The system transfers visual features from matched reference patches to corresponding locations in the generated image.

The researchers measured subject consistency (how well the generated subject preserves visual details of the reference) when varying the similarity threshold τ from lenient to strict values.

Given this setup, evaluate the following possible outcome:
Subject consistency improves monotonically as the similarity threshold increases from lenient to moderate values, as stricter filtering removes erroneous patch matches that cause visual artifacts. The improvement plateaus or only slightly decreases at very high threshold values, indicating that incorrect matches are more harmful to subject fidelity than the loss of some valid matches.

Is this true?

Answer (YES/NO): NO